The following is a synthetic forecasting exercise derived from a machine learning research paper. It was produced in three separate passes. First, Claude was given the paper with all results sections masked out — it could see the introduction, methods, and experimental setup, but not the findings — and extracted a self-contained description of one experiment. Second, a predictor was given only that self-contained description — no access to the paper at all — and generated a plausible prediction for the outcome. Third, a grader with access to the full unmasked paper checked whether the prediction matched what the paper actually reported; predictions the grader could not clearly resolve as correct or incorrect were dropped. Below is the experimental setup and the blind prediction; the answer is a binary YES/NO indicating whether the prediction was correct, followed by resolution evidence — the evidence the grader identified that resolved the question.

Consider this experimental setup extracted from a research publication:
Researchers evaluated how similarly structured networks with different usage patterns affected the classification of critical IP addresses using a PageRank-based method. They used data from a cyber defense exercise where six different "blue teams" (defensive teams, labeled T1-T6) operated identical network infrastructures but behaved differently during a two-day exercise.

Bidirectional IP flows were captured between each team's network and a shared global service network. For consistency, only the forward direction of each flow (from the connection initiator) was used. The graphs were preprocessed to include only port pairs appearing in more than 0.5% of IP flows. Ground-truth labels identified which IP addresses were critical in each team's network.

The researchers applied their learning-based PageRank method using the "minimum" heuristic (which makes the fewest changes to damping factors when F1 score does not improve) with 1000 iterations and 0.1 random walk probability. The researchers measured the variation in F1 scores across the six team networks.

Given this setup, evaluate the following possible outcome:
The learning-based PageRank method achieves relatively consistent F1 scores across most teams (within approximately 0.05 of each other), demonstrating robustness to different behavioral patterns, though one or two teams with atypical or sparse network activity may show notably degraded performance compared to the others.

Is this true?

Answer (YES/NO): YES